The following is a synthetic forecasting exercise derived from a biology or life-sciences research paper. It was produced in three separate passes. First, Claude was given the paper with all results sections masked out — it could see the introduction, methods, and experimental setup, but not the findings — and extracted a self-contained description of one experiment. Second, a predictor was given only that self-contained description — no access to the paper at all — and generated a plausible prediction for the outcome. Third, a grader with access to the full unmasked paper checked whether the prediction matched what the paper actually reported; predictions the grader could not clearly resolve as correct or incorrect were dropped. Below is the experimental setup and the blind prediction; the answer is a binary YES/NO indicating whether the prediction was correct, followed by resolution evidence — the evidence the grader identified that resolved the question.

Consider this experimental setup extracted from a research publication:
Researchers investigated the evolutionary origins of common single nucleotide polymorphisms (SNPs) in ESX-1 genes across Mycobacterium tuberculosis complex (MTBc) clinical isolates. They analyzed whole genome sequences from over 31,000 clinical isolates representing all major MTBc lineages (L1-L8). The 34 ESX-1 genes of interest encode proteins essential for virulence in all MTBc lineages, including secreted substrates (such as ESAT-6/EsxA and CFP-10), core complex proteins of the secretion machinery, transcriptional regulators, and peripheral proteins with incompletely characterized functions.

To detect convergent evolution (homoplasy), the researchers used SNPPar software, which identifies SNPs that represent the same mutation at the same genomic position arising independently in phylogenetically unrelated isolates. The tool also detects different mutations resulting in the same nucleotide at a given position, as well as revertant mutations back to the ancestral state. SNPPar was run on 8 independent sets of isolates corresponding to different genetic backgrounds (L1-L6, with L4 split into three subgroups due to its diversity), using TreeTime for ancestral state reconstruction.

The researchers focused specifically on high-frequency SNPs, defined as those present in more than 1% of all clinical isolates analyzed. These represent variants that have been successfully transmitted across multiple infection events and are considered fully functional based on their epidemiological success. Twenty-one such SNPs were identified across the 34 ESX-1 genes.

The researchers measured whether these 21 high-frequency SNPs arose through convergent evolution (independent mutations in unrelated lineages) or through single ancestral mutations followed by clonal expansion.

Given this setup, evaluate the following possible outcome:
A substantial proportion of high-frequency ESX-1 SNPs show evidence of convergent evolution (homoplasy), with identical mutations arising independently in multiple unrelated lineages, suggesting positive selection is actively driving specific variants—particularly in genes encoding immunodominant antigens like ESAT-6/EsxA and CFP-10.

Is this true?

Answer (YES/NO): NO